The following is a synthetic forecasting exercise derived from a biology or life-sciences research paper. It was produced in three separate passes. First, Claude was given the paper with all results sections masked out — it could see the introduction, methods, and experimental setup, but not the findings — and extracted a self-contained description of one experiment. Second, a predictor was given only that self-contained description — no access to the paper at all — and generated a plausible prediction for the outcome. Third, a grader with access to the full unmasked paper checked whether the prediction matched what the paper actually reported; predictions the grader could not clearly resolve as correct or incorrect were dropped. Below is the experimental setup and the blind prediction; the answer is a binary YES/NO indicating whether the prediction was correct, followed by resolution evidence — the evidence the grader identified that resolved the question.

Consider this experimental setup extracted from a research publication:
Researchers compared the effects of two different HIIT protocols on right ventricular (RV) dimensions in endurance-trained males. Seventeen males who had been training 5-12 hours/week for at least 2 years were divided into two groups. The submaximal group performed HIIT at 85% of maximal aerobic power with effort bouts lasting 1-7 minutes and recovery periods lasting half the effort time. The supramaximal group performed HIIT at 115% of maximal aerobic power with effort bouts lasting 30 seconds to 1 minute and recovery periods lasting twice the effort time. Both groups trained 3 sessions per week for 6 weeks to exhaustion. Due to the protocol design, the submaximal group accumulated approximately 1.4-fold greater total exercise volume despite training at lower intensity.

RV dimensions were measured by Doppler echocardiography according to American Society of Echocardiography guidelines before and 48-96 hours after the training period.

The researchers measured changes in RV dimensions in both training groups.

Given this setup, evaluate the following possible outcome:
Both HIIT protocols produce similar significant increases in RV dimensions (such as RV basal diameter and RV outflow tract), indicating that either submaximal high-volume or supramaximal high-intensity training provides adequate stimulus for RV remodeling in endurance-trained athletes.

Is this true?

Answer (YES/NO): NO